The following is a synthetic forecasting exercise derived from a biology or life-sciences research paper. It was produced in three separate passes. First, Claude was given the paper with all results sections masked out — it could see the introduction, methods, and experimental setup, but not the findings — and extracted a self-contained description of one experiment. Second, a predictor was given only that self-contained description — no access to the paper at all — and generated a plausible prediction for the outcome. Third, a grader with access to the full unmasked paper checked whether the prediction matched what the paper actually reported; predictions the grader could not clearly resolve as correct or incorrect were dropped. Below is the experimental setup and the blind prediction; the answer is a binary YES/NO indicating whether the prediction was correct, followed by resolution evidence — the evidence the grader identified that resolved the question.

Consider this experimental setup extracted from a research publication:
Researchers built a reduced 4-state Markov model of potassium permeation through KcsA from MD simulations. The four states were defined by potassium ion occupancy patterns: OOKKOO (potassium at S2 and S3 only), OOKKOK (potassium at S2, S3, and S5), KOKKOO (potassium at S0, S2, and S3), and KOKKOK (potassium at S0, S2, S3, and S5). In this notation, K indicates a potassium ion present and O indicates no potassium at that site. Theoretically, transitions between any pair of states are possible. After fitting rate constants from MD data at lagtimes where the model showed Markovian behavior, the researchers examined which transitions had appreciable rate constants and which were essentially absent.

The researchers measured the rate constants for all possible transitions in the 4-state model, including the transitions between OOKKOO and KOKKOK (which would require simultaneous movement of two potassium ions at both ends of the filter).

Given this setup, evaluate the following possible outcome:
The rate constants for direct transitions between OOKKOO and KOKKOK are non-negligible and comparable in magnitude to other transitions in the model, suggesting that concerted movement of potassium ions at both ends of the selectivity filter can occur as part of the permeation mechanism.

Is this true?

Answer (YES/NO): NO